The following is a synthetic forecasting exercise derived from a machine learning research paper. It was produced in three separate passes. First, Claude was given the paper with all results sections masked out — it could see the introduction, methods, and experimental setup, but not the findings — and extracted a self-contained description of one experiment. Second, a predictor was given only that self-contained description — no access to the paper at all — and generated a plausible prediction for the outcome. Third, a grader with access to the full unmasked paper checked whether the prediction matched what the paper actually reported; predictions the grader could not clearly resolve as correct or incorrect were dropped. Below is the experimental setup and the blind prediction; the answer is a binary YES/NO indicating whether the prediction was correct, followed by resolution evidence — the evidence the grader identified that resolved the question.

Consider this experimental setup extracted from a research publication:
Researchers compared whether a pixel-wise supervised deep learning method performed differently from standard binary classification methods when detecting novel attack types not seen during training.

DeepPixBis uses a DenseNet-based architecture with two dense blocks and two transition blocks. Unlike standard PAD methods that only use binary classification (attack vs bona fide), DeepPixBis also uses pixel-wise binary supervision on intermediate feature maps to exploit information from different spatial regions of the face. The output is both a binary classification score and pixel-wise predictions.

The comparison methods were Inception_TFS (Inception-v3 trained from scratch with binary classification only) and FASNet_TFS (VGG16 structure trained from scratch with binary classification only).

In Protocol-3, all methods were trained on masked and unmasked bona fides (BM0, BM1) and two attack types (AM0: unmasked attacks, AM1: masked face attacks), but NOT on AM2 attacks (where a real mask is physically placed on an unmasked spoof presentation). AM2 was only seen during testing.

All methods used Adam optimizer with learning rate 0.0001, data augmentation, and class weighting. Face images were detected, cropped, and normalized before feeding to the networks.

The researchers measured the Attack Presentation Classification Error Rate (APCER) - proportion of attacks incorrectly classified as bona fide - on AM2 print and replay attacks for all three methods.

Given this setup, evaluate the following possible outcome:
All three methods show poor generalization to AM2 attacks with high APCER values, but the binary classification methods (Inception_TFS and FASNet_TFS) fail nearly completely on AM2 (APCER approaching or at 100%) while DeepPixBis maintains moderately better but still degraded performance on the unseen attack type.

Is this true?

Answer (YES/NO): NO